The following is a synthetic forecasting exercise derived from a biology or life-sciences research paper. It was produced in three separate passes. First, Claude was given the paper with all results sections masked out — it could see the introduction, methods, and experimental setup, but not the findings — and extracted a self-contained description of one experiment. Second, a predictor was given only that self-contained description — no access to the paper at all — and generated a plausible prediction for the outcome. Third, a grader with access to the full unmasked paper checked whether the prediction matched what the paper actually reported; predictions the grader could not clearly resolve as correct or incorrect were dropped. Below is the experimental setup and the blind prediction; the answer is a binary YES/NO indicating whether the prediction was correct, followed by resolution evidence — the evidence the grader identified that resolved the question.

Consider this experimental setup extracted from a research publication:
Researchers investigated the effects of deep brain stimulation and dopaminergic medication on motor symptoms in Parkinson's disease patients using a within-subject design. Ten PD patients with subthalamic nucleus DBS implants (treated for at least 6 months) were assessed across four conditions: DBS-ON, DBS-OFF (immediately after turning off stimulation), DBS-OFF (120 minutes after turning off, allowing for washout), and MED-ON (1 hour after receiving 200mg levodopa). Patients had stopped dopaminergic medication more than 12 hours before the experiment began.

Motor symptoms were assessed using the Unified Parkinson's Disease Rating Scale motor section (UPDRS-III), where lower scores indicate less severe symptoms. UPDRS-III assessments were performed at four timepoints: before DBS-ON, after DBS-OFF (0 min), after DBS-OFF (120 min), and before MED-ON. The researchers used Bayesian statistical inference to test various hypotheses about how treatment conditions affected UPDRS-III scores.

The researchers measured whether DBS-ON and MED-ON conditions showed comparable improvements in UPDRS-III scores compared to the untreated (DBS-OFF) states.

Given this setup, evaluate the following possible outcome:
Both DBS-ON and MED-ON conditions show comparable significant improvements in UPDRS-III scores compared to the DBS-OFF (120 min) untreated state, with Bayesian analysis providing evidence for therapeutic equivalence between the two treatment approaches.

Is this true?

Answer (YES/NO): YES